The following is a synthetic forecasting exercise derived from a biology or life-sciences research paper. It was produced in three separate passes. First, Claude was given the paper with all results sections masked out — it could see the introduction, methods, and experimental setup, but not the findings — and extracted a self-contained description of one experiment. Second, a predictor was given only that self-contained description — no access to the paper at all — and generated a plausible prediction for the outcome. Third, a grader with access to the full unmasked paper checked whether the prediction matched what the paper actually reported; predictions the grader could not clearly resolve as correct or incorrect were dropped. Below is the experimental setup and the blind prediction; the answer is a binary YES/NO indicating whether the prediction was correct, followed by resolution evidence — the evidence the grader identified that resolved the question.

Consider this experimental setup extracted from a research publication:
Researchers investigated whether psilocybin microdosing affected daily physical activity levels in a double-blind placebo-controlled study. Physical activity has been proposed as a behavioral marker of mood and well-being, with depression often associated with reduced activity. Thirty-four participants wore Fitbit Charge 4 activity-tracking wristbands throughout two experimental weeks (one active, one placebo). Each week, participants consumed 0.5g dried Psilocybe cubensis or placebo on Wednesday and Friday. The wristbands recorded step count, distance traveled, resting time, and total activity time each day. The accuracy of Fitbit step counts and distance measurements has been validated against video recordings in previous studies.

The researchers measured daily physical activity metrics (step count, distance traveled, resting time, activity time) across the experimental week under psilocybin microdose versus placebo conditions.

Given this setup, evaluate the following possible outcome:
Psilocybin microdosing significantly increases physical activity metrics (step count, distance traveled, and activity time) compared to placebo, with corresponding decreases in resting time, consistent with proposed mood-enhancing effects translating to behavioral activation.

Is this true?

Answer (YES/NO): NO